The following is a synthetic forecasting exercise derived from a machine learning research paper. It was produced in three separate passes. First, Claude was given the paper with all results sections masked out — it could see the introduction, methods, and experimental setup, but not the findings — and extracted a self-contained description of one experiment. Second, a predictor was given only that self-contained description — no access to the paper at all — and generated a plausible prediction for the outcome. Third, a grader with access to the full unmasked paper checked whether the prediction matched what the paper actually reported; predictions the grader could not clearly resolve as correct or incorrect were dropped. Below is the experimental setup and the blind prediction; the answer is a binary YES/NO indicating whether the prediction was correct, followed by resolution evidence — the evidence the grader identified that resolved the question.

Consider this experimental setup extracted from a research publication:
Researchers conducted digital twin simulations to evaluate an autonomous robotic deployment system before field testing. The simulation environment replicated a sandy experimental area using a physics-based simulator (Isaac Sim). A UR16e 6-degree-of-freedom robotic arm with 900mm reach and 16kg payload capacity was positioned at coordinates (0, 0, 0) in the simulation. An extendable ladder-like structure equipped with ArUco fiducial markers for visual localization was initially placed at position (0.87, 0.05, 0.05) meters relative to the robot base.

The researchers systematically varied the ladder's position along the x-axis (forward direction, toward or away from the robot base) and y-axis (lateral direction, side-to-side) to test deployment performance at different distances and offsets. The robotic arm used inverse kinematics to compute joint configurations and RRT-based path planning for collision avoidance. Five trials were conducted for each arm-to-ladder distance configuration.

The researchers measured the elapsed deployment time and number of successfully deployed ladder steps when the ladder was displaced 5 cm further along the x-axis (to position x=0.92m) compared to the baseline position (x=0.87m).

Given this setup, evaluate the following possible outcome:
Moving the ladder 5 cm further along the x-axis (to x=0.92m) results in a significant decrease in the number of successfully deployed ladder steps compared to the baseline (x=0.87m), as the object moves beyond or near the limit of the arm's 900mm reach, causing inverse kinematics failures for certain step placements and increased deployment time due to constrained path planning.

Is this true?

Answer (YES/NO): NO